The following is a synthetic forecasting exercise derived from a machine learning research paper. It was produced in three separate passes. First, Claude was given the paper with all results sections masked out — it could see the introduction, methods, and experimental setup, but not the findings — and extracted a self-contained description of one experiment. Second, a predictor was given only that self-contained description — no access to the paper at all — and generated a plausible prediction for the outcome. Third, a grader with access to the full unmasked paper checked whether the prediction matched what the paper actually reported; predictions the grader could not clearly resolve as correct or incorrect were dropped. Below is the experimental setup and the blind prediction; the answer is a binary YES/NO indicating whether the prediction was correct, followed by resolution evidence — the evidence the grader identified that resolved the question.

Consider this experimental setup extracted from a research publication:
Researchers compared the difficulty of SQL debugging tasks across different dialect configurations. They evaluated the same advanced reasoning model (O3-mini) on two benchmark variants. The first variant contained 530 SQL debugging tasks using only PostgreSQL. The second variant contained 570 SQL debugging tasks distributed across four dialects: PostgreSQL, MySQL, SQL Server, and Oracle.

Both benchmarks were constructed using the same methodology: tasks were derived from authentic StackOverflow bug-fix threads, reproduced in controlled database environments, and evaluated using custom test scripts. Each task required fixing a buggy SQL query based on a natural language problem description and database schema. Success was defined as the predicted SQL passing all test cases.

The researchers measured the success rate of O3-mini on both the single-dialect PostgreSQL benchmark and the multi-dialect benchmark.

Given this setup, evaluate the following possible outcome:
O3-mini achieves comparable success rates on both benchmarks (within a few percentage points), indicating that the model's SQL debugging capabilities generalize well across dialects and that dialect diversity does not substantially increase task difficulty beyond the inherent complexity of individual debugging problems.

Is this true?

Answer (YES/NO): NO